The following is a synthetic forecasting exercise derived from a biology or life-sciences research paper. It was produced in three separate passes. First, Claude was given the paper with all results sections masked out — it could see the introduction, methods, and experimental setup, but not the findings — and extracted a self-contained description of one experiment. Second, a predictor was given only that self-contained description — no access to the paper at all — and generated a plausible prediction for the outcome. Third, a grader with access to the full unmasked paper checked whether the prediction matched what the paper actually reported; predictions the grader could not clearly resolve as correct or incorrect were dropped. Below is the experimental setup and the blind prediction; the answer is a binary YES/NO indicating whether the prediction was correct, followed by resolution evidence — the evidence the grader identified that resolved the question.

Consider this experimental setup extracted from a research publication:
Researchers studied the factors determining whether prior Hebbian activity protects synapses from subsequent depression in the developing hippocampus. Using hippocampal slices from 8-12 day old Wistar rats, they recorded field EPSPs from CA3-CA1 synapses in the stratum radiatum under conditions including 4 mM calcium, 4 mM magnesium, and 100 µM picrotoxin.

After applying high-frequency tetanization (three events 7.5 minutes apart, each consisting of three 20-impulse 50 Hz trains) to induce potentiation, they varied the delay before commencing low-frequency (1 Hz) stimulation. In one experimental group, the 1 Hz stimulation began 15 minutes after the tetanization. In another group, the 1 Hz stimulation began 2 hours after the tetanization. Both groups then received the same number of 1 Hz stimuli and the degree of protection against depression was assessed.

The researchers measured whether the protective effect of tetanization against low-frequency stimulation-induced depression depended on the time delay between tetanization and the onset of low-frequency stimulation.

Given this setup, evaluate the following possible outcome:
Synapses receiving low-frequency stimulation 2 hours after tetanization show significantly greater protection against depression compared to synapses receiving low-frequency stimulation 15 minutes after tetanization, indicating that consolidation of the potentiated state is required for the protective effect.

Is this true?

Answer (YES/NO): NO